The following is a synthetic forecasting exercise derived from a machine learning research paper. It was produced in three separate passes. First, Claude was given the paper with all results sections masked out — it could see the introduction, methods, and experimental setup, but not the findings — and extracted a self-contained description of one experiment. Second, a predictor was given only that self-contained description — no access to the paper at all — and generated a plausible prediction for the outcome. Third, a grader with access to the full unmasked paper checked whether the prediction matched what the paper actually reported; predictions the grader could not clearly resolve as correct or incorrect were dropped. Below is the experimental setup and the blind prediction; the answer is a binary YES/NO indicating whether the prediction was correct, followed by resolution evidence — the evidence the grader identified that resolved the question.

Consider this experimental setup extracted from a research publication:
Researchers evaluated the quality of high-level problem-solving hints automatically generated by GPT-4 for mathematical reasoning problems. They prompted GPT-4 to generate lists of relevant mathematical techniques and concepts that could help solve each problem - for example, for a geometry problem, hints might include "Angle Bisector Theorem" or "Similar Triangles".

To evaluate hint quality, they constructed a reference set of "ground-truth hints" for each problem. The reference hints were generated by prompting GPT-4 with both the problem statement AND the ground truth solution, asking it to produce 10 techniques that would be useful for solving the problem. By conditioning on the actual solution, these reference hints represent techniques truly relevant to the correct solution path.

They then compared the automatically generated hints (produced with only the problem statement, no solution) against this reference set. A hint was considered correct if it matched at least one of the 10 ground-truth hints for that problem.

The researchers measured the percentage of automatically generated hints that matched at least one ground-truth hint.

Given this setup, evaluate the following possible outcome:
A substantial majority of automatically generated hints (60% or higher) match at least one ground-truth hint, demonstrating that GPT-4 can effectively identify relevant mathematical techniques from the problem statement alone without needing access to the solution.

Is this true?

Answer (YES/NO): YES